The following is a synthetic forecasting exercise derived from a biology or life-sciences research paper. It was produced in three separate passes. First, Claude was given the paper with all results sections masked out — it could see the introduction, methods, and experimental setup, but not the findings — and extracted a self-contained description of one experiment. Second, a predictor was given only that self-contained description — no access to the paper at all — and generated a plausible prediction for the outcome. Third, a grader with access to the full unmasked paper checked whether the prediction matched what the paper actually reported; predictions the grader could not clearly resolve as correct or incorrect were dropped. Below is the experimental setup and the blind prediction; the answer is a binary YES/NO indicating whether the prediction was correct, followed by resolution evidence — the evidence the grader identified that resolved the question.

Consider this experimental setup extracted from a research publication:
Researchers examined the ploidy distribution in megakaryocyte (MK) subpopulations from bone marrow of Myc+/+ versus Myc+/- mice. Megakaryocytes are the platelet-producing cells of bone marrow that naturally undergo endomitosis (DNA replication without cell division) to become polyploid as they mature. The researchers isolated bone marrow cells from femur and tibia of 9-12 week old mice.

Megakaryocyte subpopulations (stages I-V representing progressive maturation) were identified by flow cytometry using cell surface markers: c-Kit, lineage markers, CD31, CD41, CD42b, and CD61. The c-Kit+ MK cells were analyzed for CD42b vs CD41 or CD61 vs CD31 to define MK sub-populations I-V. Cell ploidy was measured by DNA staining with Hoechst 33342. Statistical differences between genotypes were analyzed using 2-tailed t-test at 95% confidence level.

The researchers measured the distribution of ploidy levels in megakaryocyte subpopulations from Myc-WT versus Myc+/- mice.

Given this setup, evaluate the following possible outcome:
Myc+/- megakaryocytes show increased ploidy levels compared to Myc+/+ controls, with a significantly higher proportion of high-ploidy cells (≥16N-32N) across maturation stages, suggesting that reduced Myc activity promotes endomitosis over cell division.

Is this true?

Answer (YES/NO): NO